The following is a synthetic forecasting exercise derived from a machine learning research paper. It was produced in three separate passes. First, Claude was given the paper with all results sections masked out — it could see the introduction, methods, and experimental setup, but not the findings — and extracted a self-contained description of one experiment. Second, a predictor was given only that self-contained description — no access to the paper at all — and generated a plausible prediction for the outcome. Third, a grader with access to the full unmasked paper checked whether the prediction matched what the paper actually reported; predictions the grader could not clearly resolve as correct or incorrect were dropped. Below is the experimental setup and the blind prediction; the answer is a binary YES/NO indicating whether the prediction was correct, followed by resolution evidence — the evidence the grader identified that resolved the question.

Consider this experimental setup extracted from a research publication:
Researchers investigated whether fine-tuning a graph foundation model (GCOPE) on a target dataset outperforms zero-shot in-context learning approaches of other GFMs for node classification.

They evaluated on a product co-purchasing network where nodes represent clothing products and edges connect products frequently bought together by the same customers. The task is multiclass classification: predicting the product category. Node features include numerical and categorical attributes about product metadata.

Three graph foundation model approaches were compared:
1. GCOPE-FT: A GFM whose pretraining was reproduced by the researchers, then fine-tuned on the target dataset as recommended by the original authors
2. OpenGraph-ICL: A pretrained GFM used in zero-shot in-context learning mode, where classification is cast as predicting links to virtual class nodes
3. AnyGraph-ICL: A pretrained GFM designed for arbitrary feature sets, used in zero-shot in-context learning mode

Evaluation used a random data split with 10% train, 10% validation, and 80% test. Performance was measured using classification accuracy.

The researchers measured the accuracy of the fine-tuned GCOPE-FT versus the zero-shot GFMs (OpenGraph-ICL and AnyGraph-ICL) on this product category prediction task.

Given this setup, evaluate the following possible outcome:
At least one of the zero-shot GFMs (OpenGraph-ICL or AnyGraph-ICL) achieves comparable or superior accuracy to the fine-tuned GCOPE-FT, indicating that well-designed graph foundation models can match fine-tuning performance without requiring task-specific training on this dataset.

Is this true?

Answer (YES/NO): YES